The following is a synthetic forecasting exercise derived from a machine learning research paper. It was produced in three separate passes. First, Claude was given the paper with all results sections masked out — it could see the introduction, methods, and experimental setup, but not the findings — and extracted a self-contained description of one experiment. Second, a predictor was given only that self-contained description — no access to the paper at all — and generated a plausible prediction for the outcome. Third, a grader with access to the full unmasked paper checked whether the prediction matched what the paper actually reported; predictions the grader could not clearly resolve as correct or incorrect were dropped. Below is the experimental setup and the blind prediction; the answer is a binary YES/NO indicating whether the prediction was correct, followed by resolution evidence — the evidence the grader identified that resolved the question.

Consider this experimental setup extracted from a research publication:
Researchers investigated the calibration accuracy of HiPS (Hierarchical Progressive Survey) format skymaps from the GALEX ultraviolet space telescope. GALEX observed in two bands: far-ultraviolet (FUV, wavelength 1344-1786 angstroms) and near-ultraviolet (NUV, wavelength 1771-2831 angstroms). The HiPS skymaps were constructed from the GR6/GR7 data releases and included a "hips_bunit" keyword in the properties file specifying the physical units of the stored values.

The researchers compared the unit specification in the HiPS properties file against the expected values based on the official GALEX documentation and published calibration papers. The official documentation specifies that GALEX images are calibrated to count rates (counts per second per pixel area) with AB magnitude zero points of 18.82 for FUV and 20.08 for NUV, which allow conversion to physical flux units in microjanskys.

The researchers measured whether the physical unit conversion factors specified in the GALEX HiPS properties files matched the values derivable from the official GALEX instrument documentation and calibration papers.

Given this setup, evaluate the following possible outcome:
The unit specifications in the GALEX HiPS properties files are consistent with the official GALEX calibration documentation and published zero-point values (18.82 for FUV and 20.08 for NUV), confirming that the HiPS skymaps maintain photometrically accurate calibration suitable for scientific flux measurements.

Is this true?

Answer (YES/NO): NO